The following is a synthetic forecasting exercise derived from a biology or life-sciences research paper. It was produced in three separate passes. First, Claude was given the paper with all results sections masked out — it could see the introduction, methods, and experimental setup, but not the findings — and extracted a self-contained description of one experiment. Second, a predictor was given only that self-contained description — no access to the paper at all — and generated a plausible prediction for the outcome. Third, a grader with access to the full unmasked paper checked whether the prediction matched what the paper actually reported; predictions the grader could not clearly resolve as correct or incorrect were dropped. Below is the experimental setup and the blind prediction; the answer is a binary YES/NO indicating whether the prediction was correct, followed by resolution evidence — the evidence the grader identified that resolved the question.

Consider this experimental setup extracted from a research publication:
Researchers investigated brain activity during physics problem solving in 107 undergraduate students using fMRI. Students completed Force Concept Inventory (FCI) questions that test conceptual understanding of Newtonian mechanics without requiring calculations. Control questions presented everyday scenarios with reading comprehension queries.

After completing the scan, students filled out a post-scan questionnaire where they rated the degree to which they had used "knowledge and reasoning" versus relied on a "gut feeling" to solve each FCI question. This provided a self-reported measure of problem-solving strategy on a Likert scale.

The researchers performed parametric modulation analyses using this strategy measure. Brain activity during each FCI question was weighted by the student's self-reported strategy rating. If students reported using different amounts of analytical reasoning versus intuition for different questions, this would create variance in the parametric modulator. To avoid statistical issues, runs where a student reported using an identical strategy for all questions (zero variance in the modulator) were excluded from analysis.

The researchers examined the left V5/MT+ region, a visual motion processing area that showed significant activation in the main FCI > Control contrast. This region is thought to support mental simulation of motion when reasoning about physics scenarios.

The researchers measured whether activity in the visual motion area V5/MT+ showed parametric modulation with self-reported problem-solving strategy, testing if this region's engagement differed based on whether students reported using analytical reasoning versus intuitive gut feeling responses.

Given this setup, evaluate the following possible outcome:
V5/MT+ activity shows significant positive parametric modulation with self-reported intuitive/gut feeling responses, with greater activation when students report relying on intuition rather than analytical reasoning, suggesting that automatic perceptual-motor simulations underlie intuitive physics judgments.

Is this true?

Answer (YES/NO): NO